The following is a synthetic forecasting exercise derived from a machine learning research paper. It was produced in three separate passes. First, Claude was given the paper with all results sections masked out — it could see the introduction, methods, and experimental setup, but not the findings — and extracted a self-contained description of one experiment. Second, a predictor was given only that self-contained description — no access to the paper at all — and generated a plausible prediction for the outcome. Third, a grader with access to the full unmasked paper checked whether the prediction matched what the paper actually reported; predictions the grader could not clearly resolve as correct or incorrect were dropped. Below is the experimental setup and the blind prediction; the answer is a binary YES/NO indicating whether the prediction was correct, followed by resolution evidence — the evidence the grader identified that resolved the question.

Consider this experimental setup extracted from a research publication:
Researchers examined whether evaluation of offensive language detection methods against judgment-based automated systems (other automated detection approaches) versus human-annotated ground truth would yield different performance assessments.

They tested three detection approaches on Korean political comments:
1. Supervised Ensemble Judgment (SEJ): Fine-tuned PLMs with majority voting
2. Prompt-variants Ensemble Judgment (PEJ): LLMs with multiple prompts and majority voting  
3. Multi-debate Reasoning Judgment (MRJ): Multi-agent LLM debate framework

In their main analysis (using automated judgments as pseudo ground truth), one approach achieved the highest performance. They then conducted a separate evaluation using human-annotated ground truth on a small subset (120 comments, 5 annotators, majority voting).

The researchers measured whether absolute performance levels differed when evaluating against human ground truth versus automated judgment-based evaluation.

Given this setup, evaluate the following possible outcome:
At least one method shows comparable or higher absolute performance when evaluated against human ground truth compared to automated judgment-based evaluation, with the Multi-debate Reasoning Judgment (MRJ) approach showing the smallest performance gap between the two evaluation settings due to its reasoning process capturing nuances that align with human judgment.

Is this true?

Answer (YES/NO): NO